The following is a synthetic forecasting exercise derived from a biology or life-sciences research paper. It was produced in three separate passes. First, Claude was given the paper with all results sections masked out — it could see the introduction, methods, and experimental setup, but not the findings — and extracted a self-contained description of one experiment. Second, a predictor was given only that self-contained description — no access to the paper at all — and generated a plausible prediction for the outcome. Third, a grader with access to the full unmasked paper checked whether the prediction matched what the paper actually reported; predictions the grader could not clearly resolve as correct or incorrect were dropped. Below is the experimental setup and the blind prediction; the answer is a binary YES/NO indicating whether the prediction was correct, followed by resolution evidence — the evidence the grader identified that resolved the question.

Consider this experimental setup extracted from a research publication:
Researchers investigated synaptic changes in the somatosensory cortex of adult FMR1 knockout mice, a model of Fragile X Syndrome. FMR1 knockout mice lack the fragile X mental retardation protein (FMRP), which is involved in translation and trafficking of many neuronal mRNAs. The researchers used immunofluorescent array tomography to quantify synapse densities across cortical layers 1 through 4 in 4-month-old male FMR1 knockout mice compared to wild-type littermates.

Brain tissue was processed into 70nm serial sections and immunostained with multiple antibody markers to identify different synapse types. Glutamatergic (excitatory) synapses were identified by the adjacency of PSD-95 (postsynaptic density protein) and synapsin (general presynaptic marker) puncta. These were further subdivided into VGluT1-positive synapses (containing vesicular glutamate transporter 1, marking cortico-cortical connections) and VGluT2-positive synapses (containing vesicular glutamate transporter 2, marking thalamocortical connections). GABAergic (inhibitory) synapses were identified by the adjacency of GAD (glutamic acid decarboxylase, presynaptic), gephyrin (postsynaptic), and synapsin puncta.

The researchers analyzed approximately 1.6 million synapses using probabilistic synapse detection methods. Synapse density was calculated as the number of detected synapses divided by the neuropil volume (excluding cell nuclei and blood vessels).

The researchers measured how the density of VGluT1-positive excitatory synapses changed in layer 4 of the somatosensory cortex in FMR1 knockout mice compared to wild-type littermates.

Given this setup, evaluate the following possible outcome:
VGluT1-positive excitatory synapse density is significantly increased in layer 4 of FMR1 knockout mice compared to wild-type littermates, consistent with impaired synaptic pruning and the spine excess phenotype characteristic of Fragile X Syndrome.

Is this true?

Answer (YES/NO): NO